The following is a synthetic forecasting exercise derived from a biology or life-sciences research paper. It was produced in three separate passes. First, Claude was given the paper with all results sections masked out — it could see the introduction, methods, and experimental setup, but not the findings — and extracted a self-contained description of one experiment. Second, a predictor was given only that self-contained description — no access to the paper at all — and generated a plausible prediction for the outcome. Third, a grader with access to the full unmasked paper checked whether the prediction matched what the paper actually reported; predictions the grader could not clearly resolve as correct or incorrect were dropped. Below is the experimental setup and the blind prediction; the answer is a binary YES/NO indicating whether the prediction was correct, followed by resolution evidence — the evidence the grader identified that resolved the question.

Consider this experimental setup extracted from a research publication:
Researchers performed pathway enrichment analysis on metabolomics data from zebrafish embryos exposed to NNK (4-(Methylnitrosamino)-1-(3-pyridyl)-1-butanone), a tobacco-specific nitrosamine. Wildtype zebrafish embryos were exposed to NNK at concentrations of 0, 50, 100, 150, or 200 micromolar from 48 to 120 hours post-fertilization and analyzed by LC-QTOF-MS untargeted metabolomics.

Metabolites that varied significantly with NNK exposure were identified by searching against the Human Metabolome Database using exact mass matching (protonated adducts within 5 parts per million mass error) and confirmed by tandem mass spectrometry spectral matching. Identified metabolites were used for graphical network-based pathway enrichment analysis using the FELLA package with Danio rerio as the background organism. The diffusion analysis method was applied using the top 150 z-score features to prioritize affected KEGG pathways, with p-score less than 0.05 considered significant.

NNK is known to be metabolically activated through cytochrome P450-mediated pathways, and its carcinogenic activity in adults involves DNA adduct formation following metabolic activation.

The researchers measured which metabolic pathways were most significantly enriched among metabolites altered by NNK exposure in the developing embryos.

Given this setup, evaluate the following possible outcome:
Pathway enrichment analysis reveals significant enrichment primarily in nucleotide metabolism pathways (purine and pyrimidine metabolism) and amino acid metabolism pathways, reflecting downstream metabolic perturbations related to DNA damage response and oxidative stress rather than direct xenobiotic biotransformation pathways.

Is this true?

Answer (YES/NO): NO